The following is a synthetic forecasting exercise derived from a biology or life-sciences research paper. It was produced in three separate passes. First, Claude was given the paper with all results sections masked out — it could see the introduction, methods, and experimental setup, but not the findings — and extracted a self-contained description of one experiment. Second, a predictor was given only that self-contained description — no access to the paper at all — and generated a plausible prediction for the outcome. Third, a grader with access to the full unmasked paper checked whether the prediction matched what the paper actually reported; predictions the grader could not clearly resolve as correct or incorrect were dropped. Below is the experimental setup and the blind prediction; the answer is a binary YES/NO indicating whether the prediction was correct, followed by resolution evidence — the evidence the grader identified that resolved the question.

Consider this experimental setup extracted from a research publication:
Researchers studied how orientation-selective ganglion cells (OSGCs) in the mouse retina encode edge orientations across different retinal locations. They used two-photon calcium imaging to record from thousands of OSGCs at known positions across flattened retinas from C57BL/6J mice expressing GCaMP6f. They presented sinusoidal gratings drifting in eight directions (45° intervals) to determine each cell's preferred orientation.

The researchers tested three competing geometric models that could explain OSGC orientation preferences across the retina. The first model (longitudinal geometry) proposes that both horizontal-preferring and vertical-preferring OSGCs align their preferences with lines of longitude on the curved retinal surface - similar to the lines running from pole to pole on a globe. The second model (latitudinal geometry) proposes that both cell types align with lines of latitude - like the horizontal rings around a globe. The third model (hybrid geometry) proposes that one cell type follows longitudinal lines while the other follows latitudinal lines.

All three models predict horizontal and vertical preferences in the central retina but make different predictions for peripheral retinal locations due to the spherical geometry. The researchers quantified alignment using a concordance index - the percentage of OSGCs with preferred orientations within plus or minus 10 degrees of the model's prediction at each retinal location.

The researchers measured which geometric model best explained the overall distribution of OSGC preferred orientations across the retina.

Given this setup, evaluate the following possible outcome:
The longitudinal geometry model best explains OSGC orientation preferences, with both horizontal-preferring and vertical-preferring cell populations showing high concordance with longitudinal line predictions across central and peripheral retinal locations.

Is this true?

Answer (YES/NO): NO